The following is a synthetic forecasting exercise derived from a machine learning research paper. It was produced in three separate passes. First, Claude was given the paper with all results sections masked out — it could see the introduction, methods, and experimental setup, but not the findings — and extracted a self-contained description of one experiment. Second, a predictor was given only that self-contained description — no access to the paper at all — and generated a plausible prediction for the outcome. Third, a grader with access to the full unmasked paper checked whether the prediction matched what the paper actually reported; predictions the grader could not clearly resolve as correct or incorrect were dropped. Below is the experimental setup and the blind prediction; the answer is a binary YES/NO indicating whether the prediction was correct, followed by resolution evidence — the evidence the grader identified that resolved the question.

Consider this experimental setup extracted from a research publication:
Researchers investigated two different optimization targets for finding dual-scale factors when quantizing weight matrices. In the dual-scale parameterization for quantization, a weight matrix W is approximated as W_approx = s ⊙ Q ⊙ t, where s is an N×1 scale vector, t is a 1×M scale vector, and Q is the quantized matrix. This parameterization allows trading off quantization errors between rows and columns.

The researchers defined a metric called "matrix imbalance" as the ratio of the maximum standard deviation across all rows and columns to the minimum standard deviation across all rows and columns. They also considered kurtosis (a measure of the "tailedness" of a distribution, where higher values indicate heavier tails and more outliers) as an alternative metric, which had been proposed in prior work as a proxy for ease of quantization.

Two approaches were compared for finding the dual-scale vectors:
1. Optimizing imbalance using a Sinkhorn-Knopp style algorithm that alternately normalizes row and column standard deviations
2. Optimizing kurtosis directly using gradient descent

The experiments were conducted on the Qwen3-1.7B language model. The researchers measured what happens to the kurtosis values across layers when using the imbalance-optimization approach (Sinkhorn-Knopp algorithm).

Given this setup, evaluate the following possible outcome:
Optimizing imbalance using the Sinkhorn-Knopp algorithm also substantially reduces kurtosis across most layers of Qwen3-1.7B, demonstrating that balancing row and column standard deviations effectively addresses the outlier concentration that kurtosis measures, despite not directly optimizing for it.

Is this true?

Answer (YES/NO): YES